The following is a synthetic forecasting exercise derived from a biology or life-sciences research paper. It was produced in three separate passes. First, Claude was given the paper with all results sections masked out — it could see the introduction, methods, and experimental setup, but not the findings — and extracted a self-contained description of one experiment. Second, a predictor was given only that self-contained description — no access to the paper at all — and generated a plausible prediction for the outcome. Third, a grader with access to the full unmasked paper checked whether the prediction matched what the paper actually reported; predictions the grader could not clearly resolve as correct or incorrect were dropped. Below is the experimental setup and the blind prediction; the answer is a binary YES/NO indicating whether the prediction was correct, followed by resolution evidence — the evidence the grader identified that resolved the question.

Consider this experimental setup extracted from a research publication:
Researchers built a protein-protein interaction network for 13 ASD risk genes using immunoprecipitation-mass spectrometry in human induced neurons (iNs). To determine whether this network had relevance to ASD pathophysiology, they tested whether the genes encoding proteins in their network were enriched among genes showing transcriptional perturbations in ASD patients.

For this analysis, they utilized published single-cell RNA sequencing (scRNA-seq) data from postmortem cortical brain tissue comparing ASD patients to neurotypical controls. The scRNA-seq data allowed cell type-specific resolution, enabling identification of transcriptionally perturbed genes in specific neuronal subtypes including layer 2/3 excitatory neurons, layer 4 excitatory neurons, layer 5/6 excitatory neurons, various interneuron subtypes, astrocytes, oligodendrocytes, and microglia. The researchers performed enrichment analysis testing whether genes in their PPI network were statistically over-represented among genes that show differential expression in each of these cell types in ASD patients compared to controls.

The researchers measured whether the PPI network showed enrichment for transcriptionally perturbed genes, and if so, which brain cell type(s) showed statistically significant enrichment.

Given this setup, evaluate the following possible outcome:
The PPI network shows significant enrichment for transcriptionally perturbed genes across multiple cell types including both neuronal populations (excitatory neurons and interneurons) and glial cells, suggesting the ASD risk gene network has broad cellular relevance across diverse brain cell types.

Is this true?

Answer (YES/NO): NO